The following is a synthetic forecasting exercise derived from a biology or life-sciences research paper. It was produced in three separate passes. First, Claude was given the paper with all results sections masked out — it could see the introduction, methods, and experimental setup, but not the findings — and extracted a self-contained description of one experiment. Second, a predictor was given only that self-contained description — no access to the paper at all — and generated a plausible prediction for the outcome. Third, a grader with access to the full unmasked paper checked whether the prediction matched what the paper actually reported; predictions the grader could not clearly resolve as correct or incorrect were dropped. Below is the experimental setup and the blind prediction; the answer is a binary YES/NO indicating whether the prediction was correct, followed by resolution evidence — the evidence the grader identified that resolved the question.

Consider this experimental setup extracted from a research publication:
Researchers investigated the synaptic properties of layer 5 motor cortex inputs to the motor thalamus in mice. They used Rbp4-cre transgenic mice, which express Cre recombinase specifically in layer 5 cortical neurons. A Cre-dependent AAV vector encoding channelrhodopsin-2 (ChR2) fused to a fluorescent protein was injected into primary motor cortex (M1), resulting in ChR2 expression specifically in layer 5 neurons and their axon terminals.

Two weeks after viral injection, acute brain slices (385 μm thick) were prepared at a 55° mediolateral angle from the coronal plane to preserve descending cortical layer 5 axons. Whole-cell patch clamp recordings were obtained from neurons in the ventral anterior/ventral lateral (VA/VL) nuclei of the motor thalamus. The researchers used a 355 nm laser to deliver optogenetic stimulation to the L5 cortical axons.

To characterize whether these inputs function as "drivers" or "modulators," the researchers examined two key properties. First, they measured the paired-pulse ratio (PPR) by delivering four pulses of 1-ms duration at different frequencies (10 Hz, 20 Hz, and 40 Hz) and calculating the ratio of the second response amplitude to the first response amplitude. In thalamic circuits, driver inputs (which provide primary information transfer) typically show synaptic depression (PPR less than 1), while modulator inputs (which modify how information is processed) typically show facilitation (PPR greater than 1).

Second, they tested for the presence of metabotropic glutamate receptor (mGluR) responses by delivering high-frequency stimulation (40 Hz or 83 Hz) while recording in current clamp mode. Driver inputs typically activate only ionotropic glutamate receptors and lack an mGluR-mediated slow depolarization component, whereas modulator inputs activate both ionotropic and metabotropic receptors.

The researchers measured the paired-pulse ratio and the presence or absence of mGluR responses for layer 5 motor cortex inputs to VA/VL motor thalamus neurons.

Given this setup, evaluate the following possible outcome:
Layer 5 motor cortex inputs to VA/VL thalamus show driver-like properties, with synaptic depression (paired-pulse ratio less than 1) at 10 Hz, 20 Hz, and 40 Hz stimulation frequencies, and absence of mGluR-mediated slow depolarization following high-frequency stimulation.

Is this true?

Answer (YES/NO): YES